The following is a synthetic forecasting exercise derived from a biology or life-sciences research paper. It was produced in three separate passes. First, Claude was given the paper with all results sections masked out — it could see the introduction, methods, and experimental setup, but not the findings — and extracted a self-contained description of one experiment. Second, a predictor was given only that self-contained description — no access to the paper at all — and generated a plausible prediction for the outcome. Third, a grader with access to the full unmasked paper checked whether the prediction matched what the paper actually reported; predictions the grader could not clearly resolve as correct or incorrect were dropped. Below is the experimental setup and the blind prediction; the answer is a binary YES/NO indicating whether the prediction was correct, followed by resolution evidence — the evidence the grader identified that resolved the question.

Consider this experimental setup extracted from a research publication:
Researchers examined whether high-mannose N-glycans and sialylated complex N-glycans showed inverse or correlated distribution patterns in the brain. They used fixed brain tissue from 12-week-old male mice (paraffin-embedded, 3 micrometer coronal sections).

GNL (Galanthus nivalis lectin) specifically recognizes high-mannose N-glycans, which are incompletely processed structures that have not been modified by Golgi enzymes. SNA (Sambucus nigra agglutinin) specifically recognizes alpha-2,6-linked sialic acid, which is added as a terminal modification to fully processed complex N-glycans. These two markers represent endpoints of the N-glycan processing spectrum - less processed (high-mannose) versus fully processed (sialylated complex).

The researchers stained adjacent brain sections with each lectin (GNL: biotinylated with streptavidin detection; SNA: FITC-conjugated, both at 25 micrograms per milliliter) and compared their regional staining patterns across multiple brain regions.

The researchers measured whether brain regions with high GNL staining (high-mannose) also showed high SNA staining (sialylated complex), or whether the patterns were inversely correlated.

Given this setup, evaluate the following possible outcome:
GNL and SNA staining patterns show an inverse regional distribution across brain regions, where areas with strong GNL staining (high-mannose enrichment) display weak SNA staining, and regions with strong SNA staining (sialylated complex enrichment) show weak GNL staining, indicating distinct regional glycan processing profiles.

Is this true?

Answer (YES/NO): NO